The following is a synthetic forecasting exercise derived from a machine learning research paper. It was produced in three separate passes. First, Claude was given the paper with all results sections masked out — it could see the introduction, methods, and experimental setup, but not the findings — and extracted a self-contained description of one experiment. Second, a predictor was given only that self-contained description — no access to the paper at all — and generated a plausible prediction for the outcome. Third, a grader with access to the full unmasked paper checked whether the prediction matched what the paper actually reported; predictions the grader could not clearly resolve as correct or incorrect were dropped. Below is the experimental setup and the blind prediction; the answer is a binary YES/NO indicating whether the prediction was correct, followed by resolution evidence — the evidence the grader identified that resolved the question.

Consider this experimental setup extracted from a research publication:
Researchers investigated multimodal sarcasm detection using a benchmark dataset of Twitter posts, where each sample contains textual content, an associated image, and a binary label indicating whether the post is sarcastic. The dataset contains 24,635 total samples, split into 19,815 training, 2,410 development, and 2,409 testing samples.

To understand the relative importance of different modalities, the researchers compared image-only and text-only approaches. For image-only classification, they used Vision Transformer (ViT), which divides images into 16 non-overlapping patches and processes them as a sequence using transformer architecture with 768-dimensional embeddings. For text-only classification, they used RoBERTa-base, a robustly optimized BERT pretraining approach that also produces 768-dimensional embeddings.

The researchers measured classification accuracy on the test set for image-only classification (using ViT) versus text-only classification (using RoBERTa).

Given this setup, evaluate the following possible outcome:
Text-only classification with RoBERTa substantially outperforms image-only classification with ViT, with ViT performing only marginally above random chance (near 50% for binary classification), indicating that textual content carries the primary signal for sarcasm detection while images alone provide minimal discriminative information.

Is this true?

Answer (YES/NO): NO